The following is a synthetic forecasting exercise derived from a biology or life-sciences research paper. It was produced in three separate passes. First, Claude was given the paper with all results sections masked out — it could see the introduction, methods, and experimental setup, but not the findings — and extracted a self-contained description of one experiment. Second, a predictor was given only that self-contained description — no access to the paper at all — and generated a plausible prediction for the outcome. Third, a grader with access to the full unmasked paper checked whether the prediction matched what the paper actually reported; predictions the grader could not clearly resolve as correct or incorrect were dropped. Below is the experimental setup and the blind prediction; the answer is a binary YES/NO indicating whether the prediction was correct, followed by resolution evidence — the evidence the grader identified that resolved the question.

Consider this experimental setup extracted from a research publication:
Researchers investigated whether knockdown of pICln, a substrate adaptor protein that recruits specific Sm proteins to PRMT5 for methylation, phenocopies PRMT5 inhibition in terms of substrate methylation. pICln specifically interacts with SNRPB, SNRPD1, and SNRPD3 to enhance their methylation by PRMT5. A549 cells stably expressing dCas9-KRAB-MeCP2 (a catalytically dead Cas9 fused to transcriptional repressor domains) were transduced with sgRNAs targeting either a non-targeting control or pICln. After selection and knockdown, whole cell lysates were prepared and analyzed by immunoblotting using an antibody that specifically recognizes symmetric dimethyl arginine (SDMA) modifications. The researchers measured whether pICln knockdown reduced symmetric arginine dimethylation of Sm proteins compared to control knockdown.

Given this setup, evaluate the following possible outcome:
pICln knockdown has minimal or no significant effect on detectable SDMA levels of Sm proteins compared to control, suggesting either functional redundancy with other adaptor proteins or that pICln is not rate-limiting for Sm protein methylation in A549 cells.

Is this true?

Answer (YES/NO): NO